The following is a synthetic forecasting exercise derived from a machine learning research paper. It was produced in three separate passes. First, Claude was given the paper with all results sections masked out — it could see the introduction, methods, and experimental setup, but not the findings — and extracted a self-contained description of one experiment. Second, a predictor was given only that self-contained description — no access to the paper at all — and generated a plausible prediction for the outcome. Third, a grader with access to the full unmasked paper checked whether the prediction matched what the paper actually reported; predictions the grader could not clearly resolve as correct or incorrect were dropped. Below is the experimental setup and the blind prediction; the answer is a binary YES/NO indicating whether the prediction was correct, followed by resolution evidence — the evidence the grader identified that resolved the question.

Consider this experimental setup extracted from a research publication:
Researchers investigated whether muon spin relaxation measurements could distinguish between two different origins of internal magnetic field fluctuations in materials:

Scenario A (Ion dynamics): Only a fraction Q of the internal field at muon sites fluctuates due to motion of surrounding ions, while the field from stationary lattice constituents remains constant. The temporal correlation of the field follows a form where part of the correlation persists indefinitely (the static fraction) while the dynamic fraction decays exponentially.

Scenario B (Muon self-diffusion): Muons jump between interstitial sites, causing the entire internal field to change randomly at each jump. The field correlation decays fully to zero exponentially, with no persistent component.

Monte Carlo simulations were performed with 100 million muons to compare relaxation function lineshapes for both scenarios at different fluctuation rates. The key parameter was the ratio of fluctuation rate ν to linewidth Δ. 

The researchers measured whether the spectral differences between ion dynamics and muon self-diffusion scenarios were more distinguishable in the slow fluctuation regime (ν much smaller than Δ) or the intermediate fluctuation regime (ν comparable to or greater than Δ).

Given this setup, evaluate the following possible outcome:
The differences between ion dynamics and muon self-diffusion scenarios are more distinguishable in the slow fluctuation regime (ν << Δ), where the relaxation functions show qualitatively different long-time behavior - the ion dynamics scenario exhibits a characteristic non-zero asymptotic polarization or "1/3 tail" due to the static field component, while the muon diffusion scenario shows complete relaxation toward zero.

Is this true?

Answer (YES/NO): NO